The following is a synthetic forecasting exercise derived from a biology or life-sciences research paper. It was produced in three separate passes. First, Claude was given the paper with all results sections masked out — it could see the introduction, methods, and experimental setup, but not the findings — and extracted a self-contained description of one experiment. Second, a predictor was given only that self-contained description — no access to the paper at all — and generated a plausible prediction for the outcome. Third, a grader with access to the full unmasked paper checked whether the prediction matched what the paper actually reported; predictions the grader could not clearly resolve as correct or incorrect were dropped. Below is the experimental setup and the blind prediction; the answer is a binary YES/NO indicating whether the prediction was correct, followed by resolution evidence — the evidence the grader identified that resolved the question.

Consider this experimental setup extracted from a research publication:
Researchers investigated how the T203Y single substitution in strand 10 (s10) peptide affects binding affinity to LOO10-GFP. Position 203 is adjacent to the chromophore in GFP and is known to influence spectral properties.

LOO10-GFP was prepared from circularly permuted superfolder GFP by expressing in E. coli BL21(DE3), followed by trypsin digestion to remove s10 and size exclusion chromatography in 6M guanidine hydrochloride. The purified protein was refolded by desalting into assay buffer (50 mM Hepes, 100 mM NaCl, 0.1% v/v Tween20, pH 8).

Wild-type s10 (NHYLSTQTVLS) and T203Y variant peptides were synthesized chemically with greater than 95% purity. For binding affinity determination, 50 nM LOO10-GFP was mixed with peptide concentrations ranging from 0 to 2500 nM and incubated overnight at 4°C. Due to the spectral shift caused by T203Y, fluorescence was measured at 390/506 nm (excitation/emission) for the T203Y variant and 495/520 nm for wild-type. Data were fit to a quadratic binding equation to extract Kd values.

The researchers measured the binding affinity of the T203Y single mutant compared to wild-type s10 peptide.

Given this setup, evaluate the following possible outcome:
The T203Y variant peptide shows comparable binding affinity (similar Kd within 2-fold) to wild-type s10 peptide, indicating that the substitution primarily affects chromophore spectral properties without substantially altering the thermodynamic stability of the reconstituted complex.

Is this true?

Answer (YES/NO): NO